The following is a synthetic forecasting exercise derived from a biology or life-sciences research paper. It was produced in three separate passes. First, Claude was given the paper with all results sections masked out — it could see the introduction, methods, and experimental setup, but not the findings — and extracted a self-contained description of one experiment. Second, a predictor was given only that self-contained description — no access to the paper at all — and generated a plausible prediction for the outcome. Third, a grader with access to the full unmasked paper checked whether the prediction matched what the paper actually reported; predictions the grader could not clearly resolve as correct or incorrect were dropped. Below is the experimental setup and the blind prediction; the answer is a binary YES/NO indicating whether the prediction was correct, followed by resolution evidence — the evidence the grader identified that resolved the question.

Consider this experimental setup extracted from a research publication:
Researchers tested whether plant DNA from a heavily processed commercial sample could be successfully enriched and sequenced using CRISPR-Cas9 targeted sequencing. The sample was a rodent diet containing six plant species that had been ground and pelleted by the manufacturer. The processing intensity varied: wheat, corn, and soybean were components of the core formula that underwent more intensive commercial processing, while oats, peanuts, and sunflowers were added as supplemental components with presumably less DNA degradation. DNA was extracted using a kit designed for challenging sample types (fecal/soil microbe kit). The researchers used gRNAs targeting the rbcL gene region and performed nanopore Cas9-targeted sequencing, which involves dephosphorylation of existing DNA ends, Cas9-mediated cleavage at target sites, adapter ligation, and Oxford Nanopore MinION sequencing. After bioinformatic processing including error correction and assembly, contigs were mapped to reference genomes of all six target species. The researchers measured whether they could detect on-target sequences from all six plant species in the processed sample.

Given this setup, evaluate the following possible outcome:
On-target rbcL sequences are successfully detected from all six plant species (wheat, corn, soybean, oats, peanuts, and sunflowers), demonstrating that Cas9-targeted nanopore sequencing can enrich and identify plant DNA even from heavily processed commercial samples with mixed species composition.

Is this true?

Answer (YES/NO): YES